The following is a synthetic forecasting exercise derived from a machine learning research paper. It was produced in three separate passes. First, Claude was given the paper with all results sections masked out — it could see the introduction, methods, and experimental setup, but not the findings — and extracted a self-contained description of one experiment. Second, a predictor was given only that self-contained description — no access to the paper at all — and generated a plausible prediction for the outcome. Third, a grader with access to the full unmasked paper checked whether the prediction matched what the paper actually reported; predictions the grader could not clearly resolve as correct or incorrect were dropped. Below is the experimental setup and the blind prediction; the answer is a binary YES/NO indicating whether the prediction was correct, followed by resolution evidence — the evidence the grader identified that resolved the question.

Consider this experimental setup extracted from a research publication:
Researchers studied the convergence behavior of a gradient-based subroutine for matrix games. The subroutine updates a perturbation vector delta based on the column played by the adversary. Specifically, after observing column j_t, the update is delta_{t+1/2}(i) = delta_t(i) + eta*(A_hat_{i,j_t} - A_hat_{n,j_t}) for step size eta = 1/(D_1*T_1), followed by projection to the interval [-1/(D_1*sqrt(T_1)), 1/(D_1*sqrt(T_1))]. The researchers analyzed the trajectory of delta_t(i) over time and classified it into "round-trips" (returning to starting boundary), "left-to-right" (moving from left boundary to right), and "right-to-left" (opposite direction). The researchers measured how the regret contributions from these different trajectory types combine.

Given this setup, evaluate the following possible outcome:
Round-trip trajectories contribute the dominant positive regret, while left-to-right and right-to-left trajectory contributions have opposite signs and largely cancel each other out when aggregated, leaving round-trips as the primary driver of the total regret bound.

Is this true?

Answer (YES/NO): NO